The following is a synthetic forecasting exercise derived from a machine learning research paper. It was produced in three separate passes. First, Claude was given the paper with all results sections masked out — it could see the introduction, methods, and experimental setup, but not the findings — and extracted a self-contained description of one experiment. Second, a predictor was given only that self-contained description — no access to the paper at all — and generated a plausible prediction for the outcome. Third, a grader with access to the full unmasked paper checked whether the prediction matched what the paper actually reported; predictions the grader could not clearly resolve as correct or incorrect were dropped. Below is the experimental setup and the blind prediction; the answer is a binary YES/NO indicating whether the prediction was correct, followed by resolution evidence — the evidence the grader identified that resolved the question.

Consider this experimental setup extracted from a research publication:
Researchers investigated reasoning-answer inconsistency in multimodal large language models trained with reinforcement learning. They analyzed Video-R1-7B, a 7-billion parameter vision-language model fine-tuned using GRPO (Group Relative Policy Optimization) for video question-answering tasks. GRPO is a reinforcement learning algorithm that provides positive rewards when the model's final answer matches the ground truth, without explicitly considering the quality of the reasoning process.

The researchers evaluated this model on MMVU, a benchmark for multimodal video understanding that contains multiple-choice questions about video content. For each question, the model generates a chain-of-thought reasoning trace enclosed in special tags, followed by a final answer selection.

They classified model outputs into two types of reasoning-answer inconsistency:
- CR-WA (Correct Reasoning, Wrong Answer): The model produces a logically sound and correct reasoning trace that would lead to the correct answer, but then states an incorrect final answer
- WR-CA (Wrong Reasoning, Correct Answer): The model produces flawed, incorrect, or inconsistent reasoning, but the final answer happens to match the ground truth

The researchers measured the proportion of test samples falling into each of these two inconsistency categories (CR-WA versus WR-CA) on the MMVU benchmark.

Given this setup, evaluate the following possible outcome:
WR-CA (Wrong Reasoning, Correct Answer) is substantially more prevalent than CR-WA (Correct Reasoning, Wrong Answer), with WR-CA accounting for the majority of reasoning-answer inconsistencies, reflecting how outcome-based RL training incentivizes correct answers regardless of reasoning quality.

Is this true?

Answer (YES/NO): NO